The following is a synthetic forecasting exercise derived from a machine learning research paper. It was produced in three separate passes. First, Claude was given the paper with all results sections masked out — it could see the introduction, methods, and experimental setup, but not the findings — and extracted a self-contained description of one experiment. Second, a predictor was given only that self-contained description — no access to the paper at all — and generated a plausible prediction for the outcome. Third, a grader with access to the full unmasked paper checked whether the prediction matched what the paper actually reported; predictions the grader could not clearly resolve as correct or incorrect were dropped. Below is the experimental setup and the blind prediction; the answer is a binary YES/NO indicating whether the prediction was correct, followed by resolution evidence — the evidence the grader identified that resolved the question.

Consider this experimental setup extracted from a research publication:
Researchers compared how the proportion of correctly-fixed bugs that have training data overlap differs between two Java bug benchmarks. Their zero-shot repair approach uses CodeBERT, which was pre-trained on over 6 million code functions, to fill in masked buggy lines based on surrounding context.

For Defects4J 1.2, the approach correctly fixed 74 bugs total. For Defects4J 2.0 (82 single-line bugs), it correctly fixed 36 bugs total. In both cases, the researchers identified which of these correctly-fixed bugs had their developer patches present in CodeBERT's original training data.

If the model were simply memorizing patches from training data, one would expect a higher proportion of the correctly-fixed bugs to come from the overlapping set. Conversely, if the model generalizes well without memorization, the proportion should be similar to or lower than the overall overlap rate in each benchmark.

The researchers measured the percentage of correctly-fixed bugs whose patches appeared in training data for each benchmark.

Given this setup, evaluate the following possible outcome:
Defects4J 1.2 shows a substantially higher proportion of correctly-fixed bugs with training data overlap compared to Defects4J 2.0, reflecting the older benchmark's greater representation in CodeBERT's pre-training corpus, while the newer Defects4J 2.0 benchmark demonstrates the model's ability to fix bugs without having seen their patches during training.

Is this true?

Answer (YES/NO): NO